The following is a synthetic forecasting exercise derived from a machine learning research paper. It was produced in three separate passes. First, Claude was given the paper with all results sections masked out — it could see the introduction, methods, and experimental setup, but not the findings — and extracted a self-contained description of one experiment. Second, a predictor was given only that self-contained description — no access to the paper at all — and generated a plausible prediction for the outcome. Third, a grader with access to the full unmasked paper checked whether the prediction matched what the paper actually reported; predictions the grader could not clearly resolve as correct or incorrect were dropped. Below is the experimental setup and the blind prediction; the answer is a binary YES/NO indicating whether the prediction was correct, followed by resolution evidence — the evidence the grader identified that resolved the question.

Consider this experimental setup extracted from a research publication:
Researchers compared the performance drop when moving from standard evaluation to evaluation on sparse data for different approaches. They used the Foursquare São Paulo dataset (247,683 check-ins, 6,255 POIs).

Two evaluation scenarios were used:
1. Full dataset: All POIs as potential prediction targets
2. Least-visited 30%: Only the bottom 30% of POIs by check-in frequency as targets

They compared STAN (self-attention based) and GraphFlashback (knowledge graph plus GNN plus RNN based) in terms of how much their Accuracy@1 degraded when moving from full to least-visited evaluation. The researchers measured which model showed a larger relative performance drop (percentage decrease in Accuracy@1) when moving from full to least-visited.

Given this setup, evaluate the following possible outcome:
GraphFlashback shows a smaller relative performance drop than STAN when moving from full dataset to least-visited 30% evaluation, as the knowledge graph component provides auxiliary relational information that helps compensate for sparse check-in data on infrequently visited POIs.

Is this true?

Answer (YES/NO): NO